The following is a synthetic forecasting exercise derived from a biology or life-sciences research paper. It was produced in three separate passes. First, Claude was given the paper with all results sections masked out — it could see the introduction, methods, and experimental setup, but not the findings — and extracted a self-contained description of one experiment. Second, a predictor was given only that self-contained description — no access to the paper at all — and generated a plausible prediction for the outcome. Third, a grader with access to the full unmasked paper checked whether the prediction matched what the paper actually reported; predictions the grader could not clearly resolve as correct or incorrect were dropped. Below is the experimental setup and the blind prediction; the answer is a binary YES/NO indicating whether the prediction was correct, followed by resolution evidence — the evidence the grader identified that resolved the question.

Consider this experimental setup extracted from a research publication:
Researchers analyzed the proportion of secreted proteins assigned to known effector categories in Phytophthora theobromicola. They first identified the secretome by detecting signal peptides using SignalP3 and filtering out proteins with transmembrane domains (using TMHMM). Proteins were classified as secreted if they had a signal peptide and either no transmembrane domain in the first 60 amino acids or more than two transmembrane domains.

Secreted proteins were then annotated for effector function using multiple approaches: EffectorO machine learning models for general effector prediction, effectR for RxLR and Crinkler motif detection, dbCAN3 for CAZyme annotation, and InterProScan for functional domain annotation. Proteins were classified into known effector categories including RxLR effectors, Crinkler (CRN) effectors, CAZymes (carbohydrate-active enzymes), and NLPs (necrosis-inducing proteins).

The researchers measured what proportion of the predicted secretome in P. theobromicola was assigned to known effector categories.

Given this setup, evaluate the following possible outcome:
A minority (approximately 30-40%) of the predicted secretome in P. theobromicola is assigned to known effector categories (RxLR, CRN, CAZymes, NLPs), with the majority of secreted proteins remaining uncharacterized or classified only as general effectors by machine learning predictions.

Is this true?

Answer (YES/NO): NO